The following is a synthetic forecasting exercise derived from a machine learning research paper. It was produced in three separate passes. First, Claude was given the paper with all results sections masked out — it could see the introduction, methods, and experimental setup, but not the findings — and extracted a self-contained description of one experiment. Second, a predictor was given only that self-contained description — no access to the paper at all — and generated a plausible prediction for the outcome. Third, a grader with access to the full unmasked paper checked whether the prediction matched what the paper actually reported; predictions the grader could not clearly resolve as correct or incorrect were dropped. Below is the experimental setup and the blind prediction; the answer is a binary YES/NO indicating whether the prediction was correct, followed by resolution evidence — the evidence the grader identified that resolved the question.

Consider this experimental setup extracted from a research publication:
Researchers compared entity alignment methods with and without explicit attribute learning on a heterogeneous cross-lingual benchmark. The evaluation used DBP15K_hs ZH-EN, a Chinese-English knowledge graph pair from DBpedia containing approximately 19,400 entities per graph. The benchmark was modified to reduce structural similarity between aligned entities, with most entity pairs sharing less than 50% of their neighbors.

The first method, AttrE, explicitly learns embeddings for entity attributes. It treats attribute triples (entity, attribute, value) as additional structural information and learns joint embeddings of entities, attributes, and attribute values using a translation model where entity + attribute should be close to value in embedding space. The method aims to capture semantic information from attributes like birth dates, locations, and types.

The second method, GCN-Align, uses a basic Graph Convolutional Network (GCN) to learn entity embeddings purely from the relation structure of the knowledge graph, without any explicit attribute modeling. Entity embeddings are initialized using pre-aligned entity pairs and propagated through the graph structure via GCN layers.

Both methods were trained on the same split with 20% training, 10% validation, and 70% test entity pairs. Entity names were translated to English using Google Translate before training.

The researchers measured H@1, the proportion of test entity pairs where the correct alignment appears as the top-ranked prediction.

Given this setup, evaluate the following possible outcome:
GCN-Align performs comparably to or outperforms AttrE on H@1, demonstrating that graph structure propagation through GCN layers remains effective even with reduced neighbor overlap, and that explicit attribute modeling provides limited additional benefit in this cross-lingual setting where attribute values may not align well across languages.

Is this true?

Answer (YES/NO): NO